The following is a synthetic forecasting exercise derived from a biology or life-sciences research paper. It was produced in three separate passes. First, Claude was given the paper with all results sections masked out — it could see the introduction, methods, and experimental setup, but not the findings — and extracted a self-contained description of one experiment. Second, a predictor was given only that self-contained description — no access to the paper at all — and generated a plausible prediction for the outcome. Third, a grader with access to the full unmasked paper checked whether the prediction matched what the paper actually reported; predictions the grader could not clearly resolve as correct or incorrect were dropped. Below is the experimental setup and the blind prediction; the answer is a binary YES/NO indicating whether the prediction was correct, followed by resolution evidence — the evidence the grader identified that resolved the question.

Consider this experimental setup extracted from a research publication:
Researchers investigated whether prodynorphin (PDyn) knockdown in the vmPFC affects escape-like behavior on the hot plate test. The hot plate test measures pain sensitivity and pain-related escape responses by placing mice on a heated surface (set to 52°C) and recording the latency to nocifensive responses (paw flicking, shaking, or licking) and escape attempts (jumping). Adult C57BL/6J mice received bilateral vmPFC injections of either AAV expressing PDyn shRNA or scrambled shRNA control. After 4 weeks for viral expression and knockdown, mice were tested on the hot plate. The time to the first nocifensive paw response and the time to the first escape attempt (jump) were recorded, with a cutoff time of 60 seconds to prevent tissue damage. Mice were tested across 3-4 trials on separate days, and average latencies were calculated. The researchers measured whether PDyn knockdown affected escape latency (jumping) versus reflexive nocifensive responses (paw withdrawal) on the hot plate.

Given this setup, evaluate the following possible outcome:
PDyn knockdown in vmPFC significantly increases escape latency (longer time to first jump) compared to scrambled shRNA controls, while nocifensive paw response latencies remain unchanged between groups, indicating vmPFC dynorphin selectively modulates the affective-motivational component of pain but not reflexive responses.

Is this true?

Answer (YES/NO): NO